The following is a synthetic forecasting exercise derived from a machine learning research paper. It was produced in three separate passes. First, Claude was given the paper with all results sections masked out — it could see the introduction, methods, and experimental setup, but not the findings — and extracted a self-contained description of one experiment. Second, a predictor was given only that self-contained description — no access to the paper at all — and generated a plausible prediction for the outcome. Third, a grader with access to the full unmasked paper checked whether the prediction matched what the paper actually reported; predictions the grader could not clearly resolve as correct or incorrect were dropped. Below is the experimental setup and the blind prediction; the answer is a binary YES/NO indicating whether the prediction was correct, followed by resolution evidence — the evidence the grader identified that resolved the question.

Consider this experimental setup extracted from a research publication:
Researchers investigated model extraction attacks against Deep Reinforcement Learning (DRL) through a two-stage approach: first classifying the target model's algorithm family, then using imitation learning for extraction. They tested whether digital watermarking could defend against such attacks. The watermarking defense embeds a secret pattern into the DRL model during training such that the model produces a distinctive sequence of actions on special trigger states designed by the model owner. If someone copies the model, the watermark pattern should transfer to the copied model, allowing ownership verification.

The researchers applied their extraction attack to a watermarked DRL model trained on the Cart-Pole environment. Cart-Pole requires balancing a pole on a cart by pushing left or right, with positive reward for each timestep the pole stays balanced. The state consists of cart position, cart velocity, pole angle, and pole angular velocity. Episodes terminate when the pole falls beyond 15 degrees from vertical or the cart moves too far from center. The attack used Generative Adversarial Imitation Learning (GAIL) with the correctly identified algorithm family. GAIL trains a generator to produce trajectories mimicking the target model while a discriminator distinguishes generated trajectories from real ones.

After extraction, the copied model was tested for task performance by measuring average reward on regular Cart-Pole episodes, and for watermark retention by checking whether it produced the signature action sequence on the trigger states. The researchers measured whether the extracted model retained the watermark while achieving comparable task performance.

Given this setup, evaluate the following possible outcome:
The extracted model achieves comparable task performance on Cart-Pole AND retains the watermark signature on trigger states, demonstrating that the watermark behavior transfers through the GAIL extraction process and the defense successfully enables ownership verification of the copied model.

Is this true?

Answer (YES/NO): NO